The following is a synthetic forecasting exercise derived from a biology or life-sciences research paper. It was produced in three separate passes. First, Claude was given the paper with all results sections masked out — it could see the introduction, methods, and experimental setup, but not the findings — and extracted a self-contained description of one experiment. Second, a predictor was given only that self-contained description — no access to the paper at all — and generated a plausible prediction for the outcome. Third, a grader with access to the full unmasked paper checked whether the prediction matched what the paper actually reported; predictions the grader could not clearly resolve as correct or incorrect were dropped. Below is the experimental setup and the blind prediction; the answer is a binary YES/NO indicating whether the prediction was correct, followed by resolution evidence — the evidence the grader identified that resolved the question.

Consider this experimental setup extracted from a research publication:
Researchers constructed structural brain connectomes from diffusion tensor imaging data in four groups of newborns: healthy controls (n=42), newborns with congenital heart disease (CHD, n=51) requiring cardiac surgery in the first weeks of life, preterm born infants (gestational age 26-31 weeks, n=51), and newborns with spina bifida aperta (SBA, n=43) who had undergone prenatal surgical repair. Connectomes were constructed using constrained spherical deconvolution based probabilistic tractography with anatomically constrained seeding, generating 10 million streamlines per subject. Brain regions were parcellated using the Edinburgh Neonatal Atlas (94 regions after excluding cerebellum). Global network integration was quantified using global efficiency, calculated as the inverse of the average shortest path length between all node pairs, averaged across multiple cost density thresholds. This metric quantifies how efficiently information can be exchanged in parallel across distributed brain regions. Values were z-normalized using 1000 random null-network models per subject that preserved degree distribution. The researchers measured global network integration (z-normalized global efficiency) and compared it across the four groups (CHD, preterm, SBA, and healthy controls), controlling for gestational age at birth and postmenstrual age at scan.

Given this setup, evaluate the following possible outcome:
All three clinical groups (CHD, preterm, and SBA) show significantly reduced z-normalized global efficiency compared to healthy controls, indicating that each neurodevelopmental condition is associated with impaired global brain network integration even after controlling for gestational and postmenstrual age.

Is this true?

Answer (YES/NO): NO